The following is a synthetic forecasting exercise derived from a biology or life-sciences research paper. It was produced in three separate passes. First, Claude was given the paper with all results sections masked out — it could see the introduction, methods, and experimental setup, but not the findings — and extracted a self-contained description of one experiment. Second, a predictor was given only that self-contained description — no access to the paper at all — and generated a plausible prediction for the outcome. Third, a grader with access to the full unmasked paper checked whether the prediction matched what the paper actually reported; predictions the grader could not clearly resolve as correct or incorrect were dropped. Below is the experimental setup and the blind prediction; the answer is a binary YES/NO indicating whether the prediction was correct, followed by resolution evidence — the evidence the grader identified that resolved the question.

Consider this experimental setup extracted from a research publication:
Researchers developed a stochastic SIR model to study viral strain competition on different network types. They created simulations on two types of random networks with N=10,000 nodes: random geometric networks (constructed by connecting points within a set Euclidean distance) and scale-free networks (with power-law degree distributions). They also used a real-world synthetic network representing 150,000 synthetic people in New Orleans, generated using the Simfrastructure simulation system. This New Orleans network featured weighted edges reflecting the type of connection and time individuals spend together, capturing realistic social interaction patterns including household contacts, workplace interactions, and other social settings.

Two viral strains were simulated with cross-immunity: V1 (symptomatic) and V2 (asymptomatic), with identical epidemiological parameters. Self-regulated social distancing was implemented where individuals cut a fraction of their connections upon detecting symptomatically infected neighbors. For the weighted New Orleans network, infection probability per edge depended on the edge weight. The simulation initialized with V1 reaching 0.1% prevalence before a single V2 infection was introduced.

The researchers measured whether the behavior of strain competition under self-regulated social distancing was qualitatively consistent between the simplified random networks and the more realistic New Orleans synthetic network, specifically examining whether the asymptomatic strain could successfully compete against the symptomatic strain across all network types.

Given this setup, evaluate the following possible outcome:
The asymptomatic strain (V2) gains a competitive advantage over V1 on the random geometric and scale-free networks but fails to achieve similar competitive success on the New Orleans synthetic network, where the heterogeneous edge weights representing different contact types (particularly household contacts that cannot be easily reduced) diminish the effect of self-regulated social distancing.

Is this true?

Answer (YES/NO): NO